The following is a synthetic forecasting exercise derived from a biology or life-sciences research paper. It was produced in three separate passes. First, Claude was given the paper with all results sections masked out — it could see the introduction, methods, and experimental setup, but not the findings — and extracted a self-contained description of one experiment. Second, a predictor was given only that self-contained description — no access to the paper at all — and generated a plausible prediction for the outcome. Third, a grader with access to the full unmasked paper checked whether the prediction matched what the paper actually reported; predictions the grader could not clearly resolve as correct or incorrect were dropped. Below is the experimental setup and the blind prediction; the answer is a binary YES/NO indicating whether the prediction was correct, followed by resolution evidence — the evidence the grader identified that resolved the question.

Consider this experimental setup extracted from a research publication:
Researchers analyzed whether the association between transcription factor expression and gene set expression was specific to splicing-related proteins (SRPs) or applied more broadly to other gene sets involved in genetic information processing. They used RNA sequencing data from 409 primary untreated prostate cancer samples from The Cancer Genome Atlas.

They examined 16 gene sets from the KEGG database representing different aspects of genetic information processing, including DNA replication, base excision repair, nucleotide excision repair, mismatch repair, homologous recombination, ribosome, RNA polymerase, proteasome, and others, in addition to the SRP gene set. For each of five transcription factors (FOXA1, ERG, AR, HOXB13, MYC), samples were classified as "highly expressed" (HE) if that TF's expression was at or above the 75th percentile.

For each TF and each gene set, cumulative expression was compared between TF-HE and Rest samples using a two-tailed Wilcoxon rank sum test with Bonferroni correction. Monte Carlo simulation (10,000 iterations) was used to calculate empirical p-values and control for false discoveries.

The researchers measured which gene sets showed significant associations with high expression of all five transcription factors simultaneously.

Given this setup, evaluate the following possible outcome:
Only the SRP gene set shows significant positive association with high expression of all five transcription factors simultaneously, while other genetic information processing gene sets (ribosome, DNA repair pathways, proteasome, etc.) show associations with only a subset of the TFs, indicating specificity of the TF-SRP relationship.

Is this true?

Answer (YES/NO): NO